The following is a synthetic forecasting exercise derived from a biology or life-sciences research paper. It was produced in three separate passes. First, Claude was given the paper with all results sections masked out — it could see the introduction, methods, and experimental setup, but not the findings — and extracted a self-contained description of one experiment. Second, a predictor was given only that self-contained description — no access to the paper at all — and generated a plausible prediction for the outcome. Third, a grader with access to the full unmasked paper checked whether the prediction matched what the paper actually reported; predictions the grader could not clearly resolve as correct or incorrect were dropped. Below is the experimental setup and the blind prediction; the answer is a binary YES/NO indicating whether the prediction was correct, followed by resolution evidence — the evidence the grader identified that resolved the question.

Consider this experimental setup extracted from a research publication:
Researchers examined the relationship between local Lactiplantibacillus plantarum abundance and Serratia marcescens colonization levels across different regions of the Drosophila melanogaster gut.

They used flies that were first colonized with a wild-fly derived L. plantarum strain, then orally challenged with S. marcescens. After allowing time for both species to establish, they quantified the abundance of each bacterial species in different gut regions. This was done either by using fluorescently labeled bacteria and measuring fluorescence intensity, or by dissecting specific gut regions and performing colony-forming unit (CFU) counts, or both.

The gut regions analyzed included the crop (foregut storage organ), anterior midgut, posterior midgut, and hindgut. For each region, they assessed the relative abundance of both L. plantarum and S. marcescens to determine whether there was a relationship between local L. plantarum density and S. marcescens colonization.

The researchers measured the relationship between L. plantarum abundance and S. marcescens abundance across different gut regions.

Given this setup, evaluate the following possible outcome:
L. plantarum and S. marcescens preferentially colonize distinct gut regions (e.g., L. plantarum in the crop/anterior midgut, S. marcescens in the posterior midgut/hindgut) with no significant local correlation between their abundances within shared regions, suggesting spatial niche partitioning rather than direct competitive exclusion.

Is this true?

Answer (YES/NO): NO